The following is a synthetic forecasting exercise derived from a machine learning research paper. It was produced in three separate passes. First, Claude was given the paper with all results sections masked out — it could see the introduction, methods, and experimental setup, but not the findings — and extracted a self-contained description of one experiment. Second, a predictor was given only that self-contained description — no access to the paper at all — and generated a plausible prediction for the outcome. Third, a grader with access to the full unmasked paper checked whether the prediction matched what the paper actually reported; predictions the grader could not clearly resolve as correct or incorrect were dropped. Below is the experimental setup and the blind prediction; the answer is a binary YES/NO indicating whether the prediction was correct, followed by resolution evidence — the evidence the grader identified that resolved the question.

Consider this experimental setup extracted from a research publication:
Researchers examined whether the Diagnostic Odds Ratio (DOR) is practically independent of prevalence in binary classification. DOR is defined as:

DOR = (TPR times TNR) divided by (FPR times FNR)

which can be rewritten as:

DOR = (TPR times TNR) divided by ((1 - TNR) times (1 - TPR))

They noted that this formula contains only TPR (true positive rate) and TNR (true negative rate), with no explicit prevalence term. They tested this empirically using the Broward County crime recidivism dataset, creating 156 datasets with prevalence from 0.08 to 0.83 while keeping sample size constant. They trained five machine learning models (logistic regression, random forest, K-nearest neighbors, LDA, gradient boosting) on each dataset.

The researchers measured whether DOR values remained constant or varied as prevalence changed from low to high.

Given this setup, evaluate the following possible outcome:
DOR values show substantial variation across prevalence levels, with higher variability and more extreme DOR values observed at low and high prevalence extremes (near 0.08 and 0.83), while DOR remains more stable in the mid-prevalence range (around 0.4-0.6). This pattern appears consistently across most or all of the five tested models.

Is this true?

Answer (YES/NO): NO